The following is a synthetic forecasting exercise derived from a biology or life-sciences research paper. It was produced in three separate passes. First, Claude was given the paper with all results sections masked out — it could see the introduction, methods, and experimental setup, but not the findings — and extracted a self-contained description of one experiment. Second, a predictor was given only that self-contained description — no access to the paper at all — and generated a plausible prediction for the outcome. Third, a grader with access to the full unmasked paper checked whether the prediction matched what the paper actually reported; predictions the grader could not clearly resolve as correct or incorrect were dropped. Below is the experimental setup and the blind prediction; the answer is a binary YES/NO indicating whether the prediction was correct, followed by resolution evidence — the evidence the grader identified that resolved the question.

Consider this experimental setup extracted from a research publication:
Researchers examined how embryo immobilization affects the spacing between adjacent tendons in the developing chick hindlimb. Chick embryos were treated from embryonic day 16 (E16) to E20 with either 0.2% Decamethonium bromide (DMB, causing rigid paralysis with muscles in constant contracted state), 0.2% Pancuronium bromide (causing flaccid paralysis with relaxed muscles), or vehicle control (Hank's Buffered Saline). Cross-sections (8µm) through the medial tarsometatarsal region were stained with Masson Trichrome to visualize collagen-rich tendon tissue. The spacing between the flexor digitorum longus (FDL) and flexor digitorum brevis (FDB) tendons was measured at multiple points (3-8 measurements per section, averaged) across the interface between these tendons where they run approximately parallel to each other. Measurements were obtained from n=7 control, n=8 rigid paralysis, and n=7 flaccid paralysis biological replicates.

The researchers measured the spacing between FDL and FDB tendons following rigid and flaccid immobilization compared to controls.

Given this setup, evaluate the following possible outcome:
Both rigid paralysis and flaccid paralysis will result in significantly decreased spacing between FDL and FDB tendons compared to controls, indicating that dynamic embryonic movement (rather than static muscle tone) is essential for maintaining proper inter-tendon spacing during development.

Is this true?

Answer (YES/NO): NO